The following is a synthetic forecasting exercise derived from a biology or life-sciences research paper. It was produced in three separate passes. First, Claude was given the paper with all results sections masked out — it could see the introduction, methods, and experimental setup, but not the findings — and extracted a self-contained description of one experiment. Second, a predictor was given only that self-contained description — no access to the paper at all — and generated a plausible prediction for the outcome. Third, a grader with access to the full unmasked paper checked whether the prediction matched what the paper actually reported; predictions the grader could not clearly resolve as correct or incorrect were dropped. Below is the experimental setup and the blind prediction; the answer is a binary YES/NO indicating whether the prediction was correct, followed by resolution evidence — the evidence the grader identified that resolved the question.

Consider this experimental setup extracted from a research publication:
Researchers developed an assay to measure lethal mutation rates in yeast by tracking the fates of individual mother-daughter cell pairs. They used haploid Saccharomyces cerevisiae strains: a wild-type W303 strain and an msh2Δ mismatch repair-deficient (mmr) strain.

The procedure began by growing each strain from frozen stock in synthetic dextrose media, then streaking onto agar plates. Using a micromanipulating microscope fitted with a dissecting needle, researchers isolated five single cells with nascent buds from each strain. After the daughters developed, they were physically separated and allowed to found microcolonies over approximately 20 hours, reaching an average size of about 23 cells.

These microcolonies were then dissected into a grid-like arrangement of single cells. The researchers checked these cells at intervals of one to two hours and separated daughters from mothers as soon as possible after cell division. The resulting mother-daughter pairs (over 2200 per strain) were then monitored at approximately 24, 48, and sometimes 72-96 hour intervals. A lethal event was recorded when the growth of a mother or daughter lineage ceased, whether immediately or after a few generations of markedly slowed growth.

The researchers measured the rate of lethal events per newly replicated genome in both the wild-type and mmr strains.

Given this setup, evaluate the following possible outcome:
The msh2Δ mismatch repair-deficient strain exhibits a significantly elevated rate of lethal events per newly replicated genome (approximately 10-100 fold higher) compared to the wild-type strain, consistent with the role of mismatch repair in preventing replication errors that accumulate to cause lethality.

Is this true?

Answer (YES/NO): NO